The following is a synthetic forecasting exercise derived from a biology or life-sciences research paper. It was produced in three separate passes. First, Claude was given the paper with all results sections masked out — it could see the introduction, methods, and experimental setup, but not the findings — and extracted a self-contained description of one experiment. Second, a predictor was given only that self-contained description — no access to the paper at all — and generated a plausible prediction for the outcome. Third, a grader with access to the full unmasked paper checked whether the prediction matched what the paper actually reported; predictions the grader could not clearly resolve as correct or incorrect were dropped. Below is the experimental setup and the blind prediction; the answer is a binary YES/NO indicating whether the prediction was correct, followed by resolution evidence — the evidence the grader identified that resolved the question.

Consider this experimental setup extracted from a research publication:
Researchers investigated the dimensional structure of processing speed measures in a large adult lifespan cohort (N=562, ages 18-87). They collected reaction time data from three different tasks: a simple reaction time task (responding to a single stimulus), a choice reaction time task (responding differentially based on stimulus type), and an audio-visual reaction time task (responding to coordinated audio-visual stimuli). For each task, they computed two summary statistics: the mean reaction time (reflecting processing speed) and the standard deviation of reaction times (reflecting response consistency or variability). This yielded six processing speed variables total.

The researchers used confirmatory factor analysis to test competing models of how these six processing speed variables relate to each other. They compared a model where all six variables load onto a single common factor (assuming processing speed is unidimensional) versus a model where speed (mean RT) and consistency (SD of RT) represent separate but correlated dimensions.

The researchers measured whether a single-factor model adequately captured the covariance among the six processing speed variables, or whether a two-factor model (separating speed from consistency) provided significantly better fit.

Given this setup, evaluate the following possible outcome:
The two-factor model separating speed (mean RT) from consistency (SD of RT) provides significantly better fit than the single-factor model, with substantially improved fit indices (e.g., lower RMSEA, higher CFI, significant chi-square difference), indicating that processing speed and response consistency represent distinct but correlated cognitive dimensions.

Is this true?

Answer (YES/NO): NO